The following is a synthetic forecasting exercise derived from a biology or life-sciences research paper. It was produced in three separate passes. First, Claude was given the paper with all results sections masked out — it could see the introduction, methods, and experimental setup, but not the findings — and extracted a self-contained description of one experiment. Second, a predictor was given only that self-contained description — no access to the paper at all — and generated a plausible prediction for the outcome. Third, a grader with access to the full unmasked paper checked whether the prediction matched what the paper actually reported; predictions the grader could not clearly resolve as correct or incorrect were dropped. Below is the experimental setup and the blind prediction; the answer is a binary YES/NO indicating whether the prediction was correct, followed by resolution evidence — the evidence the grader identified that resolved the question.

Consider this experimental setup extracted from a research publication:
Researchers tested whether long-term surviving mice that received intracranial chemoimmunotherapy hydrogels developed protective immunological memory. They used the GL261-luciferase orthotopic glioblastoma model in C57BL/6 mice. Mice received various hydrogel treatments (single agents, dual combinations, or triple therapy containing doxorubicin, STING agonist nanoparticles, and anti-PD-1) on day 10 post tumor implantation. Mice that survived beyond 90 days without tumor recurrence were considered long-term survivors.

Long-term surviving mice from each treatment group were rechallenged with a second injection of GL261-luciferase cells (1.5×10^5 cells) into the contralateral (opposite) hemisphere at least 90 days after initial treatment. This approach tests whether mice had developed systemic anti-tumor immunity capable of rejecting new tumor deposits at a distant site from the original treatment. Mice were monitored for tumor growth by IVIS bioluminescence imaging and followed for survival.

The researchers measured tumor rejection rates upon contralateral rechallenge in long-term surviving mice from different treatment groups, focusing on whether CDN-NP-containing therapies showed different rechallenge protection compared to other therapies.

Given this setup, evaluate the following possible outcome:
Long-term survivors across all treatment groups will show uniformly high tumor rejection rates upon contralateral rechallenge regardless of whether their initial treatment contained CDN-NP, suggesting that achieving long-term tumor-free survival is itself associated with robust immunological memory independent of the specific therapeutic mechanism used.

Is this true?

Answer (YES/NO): NO